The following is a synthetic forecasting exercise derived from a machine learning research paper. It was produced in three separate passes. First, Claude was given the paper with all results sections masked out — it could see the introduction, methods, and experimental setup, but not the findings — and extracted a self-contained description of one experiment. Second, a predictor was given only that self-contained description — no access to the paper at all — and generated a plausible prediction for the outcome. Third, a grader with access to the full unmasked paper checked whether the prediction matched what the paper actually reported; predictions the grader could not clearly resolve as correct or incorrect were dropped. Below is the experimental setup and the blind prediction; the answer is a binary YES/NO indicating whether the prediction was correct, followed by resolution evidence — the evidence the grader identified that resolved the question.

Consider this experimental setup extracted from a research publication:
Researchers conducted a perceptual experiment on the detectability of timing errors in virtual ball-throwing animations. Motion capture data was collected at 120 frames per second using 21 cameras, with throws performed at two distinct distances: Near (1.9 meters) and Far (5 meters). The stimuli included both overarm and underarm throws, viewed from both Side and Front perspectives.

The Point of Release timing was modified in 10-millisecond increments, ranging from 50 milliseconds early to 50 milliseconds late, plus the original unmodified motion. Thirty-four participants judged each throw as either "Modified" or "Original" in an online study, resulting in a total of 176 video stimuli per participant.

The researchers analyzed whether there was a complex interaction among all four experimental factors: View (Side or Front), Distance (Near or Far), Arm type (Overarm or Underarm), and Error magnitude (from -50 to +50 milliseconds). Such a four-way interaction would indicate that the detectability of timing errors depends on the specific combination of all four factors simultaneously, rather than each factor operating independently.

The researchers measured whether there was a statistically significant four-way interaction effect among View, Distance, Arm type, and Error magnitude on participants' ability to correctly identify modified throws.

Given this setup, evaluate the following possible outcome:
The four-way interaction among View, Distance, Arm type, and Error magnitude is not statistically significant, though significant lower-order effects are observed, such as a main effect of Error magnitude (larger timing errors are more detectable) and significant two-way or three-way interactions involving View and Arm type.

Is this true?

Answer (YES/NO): NO